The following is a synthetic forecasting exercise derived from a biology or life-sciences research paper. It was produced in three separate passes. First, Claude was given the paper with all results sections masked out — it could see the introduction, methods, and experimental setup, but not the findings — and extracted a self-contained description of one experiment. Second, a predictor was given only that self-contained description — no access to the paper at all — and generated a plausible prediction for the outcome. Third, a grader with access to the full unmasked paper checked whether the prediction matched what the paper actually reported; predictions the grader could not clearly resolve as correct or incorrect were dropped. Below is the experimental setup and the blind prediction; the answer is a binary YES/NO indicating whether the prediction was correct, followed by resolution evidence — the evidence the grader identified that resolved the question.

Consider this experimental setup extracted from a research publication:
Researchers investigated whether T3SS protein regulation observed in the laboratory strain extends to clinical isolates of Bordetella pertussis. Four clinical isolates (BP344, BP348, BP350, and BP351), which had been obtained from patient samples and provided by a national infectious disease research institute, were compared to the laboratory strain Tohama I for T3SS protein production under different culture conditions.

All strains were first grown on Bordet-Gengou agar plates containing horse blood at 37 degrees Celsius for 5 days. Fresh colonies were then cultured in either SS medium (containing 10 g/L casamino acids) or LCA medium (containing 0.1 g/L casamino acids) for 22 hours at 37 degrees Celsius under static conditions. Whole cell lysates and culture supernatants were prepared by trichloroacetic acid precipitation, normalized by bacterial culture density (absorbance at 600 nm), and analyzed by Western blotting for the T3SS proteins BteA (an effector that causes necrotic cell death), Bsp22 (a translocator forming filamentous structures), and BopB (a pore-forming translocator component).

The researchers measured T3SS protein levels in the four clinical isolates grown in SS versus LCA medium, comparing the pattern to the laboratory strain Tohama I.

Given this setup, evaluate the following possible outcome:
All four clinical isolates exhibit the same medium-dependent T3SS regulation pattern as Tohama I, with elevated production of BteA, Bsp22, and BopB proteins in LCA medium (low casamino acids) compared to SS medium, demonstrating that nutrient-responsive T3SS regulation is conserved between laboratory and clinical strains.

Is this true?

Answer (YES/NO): NO